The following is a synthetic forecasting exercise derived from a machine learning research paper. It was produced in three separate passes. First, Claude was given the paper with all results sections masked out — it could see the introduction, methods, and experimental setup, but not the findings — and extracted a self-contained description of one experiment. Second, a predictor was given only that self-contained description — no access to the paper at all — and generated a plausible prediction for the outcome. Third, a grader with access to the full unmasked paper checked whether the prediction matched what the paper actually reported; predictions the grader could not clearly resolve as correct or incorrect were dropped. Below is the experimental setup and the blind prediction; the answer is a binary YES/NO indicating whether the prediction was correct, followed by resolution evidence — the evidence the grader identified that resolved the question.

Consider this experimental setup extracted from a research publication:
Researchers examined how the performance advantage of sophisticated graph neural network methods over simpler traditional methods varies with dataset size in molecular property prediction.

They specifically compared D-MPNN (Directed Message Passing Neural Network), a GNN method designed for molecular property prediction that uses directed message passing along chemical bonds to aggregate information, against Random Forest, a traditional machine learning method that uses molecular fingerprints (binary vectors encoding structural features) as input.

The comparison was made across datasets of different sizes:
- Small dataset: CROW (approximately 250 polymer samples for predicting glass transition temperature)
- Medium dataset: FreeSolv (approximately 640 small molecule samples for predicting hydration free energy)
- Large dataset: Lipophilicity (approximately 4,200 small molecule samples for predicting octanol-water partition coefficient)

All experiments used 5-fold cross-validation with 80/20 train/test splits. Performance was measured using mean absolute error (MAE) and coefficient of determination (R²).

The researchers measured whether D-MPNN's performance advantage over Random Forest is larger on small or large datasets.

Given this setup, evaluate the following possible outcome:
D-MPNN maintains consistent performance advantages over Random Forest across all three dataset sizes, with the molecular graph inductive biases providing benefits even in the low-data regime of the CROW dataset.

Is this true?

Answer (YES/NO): YES